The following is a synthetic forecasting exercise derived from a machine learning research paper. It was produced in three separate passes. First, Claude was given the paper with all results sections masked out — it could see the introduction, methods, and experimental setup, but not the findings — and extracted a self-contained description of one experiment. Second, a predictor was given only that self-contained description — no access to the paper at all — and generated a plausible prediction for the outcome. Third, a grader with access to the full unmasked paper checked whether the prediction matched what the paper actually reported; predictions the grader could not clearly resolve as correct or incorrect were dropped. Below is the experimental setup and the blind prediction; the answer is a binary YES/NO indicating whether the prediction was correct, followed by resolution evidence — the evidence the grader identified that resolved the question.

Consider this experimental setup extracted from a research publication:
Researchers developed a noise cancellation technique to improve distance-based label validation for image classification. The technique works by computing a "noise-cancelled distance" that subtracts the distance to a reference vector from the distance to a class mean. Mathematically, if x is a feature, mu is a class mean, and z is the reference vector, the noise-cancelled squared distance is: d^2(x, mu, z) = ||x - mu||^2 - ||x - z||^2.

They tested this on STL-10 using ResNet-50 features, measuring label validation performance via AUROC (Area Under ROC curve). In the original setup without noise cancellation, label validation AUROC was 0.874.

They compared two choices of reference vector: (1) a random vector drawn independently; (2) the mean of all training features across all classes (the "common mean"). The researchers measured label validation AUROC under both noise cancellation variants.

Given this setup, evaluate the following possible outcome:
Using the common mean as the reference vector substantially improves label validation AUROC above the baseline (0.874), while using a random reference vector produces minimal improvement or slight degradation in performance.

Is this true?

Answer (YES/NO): NO